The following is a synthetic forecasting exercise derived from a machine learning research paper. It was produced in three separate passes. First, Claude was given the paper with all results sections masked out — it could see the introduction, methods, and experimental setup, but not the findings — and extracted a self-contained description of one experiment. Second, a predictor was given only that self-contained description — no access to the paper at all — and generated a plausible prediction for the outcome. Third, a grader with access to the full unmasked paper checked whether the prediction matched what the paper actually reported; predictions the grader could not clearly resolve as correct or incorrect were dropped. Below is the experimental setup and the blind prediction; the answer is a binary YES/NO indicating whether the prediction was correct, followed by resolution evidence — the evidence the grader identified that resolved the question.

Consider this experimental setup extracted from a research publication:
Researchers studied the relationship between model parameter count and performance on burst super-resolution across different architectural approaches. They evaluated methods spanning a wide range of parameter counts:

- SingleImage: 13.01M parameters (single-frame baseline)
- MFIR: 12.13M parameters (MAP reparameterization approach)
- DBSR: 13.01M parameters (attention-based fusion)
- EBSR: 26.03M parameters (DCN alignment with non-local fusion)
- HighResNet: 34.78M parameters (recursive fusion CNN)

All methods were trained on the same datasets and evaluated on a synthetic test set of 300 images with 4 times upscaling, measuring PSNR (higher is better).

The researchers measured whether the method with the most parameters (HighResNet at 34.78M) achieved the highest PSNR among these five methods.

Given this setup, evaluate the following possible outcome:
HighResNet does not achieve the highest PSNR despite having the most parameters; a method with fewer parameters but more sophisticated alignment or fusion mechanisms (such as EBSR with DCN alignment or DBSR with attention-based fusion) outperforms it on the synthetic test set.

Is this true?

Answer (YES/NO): YES